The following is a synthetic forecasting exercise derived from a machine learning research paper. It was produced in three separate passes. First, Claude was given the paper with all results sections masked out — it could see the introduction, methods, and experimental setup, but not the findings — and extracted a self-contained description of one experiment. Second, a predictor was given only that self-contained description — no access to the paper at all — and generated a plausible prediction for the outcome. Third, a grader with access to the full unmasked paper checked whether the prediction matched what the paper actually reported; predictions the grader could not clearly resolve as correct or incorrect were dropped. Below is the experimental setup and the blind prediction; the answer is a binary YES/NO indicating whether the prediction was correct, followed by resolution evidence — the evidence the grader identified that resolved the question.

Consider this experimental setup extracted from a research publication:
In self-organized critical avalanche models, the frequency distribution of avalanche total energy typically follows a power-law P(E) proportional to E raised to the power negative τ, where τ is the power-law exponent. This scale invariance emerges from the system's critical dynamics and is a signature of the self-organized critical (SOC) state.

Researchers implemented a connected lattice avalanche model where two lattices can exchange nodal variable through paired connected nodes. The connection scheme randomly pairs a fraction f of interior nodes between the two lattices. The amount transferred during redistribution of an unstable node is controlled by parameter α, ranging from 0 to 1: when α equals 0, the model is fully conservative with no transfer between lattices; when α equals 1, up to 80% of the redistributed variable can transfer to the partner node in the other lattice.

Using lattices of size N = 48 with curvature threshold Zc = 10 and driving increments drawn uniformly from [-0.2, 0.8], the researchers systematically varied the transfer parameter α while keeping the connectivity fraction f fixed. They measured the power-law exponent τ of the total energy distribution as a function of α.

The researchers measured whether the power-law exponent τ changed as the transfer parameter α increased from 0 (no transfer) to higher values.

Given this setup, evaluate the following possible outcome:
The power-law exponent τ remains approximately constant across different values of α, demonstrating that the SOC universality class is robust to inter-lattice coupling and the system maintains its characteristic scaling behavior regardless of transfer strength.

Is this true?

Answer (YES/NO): YES